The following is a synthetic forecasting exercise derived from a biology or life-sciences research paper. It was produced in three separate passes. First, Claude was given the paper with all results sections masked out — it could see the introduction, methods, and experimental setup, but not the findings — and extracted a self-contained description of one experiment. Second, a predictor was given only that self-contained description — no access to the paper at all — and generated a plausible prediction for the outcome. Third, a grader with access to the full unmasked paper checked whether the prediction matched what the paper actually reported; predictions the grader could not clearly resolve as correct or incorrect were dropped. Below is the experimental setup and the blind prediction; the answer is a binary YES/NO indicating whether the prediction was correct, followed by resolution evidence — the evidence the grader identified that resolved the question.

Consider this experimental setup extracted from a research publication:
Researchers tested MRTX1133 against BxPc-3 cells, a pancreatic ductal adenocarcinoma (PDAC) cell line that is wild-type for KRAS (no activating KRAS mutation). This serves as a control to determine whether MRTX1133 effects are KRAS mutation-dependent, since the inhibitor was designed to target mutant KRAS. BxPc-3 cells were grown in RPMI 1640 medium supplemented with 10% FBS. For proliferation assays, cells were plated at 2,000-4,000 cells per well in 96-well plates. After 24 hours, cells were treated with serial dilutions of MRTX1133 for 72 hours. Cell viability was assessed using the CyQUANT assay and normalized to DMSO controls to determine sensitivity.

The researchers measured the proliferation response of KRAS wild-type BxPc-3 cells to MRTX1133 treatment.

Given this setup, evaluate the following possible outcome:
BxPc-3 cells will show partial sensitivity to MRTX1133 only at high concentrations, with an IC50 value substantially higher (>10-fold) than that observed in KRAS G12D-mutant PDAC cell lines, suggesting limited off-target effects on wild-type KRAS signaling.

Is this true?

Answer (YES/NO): NO